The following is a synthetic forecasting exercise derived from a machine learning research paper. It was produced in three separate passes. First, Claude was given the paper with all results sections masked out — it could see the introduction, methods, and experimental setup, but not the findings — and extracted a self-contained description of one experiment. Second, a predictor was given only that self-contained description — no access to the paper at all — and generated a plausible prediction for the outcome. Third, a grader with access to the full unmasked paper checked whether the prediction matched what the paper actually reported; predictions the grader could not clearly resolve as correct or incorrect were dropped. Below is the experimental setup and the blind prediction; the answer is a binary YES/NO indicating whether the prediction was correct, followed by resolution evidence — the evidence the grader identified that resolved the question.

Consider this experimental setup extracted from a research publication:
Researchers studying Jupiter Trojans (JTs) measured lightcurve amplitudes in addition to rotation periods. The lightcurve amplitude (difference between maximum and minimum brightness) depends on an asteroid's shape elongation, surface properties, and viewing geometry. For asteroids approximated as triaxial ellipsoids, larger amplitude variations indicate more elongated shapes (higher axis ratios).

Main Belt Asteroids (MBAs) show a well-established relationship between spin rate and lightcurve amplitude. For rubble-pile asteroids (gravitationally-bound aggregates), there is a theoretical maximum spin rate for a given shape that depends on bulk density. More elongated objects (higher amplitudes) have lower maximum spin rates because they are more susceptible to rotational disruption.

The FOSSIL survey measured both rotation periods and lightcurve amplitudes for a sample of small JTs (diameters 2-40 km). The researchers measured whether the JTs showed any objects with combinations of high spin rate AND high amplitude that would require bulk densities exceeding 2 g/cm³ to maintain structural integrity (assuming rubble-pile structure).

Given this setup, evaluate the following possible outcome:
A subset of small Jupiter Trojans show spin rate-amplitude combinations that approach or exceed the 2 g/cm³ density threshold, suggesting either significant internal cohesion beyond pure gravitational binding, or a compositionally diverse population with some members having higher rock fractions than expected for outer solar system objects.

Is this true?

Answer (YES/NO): NO